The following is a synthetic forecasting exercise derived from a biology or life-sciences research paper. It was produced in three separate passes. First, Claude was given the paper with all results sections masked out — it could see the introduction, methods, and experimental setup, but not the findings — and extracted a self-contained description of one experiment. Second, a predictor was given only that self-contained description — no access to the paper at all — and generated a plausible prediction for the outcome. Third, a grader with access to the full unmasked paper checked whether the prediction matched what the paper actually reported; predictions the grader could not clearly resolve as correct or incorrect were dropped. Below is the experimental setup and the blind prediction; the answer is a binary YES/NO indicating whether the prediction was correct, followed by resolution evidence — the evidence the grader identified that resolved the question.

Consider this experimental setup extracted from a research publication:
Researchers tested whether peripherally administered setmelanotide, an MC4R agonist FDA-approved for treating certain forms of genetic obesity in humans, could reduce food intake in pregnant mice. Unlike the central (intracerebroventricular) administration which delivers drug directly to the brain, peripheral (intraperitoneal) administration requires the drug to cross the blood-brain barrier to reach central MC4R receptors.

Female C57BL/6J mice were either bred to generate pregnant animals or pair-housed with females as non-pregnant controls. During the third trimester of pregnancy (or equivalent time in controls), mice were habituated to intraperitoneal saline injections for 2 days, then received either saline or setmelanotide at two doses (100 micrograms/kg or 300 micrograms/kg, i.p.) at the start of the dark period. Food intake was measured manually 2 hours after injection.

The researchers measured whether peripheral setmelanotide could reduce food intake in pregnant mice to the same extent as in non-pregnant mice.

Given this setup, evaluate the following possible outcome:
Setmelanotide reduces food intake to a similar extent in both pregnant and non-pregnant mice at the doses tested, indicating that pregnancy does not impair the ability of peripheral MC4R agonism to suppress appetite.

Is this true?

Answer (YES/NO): NO